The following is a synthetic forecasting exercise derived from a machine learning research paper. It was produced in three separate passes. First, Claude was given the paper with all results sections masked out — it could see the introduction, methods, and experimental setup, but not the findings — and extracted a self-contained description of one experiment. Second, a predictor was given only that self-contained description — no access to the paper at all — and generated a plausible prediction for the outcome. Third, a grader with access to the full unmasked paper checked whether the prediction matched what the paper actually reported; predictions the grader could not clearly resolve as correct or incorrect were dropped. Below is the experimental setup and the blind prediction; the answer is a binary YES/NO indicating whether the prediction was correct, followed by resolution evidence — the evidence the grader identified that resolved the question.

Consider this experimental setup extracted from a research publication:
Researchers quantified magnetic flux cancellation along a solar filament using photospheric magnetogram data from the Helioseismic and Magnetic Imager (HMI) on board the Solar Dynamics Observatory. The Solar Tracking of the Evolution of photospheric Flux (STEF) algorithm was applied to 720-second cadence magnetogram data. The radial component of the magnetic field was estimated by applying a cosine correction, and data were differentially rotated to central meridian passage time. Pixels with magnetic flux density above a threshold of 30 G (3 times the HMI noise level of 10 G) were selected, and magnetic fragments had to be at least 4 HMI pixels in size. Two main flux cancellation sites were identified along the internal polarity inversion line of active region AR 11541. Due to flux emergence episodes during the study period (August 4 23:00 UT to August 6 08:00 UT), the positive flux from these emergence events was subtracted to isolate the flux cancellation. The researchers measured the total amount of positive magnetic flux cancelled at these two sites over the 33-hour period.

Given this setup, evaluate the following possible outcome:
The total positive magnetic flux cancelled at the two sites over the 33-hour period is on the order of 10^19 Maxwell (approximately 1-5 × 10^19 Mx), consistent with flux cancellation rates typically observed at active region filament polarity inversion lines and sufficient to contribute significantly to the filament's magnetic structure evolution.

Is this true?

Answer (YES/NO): NO